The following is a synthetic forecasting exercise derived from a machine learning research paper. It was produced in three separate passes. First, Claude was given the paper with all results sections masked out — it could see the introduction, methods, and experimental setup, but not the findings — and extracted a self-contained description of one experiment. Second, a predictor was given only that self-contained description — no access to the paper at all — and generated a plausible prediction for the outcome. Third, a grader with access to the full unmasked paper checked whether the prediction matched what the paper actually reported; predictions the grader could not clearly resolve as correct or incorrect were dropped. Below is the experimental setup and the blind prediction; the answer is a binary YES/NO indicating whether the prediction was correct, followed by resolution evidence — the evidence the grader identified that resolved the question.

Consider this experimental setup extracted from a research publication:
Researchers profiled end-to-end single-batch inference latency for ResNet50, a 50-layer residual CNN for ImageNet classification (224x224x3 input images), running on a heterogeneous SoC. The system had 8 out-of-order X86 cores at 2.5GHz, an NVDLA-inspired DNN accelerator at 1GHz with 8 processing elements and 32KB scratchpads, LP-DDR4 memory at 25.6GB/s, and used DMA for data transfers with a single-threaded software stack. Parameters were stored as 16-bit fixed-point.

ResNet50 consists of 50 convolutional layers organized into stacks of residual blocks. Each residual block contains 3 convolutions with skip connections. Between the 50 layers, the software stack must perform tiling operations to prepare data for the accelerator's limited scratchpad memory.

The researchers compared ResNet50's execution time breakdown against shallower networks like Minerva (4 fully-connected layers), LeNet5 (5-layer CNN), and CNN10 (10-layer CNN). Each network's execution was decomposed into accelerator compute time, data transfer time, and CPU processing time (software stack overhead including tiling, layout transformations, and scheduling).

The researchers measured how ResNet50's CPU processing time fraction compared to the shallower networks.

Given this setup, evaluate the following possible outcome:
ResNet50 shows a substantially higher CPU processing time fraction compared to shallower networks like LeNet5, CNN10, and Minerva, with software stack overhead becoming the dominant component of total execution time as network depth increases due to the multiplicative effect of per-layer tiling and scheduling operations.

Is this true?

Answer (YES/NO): YES